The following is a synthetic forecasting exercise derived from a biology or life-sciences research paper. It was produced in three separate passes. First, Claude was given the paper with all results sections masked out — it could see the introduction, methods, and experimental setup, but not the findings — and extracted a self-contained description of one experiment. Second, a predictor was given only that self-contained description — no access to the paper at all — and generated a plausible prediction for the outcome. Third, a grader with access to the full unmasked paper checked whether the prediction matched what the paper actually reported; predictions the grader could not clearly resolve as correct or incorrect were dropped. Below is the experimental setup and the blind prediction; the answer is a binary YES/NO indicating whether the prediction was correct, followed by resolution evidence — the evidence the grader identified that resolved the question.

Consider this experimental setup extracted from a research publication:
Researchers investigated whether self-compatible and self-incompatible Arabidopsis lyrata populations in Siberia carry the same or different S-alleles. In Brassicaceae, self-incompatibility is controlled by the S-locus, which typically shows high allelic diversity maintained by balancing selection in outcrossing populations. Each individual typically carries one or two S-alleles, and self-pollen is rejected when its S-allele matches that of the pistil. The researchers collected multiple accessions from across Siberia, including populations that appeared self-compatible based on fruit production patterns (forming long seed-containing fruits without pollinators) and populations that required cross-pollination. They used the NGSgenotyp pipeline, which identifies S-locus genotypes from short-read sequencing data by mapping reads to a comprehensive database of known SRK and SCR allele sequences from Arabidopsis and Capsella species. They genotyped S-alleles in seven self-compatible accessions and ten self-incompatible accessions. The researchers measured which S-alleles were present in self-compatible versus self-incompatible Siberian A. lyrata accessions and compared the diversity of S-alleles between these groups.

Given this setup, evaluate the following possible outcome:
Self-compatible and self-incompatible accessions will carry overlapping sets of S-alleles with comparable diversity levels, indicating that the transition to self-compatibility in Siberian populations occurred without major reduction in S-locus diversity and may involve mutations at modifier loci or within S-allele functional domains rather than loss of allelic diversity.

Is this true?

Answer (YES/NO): NO